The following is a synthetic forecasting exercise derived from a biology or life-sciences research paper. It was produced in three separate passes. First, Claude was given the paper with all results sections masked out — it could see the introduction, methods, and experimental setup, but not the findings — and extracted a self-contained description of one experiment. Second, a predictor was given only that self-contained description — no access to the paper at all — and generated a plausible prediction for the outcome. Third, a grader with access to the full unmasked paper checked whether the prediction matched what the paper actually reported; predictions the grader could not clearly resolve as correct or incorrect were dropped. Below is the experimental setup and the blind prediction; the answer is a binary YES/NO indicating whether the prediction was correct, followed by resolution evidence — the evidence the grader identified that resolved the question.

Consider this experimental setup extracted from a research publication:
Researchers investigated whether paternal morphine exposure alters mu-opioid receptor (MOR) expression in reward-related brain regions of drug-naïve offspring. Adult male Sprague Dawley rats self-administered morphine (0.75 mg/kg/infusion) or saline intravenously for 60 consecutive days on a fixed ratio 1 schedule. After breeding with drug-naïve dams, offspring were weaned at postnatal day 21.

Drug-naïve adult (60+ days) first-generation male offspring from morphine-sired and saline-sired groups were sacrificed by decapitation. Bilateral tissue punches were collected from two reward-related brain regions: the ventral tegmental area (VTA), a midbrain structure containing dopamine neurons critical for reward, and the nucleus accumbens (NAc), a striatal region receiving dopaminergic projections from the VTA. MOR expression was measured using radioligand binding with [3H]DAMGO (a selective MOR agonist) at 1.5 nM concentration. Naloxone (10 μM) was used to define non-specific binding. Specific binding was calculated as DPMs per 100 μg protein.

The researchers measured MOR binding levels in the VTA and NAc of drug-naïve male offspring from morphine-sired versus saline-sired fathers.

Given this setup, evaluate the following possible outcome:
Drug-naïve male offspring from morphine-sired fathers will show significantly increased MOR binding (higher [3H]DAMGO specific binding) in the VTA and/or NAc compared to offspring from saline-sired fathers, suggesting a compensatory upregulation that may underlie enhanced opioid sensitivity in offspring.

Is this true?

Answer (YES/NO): YES